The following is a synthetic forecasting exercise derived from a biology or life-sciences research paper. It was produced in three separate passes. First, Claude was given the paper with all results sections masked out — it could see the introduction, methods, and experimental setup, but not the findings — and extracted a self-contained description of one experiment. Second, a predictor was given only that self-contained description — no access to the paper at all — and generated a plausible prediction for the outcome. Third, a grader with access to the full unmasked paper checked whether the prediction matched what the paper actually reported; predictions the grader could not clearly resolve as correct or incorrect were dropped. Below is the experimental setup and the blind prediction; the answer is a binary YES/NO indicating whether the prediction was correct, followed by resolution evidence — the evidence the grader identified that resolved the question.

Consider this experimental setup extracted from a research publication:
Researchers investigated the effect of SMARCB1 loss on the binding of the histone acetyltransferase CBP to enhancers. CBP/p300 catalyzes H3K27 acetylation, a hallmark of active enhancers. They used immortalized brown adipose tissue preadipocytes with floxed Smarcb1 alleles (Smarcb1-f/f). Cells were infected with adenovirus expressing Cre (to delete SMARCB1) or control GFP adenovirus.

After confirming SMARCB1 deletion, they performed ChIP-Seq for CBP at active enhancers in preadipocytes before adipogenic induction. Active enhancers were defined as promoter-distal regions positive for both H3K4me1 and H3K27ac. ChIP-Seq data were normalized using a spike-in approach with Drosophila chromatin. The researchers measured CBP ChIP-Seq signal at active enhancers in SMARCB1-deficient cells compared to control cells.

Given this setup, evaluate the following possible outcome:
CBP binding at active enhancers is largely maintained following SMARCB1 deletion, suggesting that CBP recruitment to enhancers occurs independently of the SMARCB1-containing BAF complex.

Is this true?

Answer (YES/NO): NO